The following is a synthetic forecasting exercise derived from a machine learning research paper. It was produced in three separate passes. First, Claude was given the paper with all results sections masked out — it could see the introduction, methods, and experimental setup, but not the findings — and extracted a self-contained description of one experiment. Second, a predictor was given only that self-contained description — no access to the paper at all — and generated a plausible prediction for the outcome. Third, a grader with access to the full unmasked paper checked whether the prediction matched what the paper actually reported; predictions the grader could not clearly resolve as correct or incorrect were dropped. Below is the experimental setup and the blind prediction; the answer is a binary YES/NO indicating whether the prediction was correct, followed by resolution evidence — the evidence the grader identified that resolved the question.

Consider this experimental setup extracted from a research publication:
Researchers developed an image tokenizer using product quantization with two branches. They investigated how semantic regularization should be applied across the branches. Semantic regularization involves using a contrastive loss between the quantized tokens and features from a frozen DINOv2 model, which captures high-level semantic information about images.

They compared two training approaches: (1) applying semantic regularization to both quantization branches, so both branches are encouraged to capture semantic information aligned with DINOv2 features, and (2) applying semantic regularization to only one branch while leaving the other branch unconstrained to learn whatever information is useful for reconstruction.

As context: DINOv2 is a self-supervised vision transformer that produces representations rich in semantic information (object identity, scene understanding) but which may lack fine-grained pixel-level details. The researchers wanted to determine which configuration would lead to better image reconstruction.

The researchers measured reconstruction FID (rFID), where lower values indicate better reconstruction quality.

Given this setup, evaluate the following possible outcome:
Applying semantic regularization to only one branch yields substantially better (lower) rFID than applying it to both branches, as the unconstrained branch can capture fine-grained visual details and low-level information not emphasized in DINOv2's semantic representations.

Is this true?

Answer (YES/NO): YES